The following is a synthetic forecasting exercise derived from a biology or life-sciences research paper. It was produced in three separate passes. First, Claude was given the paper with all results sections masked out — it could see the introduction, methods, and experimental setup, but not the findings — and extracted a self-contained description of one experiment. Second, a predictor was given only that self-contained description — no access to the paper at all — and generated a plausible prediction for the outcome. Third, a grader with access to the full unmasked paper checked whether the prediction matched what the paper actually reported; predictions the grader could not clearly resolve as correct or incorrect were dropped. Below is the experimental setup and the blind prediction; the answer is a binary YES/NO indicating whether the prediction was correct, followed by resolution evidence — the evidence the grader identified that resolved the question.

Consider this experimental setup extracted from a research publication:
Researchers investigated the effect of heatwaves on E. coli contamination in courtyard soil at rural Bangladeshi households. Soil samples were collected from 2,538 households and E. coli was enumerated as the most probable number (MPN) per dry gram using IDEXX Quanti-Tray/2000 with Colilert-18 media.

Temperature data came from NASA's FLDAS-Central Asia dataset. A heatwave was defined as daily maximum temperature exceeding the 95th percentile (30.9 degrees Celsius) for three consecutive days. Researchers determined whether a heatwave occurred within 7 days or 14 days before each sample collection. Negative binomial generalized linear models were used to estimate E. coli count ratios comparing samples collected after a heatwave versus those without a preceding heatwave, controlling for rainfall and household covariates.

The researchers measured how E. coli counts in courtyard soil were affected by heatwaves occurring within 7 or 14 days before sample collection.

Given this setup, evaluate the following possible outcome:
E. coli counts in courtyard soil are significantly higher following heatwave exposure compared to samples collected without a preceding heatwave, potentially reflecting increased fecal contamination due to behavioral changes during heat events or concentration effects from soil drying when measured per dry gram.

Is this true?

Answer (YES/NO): NO